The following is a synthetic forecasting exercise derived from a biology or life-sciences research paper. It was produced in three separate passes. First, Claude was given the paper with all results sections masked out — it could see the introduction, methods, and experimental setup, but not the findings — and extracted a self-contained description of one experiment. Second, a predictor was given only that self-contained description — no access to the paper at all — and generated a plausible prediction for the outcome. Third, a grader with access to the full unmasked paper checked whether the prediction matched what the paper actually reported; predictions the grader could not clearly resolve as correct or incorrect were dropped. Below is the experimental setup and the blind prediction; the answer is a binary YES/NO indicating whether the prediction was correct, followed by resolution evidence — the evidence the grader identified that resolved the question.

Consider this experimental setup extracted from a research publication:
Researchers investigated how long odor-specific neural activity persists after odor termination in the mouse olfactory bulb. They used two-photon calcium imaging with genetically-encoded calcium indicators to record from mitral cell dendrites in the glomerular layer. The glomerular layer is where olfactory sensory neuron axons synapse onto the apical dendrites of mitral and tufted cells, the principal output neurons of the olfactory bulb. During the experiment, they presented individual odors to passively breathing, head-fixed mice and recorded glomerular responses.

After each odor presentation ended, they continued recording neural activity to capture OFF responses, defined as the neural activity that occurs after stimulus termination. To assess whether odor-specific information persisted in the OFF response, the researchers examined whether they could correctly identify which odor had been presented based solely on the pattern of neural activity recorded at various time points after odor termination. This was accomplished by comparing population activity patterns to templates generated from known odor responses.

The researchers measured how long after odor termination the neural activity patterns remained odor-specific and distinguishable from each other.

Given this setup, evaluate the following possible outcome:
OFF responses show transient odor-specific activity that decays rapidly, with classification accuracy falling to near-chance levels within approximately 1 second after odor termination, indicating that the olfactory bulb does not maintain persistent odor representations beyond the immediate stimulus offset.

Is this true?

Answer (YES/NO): NO